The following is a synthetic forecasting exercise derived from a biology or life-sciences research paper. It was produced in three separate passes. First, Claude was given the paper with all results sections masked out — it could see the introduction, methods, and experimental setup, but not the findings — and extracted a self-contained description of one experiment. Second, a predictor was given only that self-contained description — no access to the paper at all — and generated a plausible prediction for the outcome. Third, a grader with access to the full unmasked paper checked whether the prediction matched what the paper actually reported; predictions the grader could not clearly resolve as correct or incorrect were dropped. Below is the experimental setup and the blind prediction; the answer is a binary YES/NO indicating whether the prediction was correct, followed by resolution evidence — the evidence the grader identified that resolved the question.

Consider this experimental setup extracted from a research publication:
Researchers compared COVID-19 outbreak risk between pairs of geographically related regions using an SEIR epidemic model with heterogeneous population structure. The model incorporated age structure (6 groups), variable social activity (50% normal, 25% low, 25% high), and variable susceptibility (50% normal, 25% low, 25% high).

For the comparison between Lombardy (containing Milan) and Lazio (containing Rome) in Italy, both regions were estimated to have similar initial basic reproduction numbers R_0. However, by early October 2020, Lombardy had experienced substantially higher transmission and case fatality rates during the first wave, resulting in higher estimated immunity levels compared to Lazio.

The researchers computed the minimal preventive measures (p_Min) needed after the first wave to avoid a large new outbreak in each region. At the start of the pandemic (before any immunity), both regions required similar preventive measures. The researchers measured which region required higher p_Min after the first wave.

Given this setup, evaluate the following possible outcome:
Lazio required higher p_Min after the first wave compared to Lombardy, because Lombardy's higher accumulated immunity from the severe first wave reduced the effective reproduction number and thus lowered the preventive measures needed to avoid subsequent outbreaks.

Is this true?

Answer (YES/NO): YES